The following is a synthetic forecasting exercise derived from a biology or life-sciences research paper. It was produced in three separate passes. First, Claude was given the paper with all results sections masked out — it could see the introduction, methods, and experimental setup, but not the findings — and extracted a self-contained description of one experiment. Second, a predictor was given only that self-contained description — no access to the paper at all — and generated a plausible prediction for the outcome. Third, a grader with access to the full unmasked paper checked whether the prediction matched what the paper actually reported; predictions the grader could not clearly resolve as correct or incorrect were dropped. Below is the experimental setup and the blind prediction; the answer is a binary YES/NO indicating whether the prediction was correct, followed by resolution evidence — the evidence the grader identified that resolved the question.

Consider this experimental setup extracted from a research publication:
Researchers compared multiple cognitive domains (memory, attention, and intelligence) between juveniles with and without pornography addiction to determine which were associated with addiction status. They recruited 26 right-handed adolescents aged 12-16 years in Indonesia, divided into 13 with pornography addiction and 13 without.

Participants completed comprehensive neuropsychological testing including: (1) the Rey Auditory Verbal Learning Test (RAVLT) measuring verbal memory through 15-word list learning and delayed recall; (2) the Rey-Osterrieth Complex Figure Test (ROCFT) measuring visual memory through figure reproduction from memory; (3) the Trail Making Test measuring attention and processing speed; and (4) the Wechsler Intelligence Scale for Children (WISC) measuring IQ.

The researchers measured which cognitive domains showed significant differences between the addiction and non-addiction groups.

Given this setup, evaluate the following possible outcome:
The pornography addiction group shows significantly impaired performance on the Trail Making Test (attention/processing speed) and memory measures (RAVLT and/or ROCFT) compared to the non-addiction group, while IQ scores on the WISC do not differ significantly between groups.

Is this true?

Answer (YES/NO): NO